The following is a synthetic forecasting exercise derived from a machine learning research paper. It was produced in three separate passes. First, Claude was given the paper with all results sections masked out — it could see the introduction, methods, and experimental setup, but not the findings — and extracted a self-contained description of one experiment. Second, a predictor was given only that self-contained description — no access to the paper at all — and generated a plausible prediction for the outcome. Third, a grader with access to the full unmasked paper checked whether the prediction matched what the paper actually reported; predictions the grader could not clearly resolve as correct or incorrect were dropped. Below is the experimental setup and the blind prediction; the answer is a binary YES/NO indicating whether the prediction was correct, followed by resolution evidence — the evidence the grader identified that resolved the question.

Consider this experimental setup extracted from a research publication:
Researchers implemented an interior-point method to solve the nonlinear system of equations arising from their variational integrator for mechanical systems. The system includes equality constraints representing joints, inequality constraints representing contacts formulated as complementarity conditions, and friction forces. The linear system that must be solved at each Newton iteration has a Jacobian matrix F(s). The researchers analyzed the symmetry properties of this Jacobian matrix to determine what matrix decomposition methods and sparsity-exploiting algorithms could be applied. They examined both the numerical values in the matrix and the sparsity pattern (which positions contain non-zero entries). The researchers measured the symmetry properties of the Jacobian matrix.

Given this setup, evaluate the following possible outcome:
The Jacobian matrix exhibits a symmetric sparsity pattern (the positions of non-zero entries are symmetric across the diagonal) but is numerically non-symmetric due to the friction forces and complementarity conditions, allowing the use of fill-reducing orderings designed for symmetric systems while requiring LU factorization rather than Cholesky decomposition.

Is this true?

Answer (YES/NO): NO